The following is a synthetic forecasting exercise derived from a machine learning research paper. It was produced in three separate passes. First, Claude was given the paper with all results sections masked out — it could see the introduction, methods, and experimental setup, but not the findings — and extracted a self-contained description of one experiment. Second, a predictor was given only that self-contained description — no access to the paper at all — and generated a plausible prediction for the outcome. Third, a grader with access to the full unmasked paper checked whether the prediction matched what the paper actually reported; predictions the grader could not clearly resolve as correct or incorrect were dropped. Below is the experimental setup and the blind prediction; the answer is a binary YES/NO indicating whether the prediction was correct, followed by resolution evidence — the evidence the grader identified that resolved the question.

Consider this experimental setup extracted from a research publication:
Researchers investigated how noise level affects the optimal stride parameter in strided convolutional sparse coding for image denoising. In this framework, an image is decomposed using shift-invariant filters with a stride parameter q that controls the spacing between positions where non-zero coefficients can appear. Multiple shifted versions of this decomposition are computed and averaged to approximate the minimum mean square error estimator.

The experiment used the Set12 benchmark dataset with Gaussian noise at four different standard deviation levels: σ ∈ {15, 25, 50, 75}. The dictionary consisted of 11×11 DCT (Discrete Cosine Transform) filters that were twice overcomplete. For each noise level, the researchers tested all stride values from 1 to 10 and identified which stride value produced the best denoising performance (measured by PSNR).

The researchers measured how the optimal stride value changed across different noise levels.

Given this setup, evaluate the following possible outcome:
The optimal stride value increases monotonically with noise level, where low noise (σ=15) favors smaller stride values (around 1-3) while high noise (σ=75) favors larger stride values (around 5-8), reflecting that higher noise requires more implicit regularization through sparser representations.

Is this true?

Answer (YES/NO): NO